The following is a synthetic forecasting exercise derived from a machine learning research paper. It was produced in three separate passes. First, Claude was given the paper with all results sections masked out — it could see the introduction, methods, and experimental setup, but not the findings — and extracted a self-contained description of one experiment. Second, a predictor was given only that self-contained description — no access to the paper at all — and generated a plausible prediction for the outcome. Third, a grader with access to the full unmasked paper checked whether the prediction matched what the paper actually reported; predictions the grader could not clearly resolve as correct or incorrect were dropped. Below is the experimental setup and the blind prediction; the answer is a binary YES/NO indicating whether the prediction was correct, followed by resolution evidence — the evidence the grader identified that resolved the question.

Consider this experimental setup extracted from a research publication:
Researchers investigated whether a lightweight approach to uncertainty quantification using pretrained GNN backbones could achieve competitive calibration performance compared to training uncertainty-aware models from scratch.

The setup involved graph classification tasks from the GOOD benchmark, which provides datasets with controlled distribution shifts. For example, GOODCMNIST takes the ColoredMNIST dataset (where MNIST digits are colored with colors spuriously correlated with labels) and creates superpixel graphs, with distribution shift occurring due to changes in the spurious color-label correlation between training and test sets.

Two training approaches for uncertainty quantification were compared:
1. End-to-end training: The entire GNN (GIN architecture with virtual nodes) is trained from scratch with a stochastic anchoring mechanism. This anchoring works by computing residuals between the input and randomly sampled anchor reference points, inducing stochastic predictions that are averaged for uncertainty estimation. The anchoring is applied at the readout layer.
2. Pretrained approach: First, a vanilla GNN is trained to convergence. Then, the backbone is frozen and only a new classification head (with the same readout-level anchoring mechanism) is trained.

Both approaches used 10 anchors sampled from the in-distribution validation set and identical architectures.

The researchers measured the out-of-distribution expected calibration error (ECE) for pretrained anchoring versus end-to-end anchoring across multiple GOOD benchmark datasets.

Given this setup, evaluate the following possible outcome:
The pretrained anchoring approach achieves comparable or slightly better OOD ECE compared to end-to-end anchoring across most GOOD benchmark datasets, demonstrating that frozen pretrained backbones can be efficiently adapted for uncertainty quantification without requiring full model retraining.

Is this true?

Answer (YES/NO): YES